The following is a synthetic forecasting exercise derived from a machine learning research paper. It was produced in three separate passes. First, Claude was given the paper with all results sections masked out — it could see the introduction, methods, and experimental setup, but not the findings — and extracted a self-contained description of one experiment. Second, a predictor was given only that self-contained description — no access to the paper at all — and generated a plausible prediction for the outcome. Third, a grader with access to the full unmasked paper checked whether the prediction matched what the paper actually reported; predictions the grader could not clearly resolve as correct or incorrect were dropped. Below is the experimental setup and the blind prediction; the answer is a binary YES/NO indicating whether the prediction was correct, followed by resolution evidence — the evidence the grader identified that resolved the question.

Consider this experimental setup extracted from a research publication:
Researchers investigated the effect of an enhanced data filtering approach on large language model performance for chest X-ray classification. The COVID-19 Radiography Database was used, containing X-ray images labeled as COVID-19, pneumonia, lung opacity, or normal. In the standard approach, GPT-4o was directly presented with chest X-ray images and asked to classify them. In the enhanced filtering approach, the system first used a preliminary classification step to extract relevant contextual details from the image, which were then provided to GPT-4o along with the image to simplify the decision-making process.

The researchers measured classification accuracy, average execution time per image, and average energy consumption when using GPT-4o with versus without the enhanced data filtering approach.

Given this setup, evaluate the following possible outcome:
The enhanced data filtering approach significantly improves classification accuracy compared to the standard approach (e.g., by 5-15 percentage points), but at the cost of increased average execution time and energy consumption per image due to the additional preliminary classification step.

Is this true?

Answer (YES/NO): NO